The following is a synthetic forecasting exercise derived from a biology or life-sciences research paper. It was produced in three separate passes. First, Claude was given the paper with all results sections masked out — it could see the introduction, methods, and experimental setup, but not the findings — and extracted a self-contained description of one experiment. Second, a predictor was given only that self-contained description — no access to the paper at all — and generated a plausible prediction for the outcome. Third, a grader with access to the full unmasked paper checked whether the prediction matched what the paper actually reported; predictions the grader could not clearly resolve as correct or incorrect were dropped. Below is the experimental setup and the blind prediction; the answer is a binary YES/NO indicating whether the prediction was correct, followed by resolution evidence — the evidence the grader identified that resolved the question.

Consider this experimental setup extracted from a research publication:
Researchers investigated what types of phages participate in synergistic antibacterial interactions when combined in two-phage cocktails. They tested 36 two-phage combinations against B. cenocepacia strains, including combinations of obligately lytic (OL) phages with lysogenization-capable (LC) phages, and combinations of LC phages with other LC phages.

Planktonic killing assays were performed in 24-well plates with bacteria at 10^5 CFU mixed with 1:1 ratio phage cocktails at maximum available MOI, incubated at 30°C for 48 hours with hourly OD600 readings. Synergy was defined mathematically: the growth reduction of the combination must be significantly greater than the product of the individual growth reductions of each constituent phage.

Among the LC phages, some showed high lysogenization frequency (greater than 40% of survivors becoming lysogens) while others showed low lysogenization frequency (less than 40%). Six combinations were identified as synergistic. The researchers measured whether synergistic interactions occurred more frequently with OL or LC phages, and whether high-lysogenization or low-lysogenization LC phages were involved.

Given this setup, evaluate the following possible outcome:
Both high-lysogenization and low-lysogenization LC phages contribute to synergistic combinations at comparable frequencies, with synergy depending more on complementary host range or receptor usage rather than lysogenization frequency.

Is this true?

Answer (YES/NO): NO